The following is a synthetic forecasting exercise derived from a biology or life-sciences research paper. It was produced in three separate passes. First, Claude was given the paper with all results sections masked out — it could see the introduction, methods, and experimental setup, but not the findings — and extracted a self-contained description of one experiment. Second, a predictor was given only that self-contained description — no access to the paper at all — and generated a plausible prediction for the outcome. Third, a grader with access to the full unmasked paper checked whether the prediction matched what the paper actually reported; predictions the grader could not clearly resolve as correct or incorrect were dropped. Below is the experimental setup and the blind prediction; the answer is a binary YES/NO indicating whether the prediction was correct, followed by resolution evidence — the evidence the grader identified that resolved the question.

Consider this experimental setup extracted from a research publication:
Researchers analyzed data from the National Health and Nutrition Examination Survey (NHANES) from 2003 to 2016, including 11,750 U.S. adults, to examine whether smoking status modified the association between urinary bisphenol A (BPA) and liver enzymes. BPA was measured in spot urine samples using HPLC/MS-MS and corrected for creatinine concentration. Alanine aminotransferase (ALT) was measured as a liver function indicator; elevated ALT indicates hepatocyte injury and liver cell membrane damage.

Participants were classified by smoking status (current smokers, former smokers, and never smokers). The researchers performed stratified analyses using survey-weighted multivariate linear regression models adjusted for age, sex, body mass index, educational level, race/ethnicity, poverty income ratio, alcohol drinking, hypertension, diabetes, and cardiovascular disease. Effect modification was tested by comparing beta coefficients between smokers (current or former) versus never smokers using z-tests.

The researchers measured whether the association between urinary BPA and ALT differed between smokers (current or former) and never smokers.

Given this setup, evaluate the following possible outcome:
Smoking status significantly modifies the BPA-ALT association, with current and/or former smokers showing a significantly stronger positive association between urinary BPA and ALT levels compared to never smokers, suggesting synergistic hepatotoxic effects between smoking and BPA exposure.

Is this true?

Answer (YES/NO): YES